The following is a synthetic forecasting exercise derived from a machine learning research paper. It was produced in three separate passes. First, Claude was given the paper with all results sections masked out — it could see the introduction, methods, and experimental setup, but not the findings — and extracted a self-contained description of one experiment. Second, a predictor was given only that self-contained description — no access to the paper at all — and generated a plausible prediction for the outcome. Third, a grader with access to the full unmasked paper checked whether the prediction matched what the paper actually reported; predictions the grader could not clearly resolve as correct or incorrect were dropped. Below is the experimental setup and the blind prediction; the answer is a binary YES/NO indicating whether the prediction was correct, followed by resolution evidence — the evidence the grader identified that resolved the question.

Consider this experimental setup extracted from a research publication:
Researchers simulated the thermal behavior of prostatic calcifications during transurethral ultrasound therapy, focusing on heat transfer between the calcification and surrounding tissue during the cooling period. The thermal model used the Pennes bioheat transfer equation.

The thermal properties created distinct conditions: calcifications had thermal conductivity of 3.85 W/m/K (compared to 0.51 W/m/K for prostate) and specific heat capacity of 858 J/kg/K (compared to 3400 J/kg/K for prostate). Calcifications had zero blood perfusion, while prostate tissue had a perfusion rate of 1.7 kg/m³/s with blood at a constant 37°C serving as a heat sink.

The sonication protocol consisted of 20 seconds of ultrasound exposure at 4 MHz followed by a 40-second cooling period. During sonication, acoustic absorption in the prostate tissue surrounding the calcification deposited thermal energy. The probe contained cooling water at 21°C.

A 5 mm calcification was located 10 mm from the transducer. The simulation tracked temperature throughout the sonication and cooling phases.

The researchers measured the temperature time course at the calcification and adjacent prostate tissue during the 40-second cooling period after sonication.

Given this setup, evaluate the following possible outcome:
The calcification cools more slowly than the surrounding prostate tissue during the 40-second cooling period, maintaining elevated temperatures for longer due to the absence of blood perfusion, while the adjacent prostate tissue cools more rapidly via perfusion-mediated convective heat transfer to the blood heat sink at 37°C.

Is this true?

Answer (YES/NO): NO